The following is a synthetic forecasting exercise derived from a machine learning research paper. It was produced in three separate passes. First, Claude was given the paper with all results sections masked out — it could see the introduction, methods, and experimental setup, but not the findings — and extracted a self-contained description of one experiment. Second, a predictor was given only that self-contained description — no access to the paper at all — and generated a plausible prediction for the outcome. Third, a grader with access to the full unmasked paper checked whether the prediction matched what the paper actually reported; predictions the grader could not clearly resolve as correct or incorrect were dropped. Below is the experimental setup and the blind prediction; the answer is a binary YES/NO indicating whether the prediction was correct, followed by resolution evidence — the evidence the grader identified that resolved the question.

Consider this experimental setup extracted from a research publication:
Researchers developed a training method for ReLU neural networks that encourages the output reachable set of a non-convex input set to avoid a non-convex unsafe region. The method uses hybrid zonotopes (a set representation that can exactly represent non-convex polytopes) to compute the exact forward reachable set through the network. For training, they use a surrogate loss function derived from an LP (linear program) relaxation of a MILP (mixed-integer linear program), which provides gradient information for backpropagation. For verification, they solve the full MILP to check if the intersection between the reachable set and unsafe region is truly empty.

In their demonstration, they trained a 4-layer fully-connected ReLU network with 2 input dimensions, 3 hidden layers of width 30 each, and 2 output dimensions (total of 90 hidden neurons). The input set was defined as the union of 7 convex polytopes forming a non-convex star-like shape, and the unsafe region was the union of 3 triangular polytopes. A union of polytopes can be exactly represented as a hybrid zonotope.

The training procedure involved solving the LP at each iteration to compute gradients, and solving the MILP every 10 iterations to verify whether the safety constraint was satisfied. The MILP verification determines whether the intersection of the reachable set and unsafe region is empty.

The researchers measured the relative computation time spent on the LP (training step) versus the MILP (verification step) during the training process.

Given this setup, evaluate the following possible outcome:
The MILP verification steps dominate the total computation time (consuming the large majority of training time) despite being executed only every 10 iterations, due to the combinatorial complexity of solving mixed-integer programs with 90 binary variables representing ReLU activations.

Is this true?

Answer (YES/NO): NO